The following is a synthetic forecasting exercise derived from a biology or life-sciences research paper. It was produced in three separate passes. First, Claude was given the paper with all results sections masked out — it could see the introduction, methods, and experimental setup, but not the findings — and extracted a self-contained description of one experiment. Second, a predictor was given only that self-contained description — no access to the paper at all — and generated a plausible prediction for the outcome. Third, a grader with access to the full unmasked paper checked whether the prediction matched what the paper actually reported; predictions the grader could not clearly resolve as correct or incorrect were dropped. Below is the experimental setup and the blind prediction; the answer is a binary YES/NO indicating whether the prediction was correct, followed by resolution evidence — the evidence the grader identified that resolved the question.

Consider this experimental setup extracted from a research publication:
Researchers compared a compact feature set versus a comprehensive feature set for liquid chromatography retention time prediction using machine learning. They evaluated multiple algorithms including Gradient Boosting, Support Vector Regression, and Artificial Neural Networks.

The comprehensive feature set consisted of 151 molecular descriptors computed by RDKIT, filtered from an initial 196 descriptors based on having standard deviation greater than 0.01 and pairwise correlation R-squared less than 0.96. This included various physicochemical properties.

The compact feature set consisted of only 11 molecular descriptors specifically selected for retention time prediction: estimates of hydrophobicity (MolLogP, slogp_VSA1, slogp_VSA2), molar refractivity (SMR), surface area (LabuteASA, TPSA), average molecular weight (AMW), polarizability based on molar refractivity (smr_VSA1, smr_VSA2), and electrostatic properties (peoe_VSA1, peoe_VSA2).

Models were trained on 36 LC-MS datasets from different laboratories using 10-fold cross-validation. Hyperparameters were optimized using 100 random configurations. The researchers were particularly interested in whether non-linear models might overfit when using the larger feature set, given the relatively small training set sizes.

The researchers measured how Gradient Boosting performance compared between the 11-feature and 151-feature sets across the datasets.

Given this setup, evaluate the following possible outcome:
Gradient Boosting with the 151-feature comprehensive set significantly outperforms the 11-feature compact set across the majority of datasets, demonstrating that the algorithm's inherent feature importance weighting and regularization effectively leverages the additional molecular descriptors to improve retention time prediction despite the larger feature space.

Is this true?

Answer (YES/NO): NO